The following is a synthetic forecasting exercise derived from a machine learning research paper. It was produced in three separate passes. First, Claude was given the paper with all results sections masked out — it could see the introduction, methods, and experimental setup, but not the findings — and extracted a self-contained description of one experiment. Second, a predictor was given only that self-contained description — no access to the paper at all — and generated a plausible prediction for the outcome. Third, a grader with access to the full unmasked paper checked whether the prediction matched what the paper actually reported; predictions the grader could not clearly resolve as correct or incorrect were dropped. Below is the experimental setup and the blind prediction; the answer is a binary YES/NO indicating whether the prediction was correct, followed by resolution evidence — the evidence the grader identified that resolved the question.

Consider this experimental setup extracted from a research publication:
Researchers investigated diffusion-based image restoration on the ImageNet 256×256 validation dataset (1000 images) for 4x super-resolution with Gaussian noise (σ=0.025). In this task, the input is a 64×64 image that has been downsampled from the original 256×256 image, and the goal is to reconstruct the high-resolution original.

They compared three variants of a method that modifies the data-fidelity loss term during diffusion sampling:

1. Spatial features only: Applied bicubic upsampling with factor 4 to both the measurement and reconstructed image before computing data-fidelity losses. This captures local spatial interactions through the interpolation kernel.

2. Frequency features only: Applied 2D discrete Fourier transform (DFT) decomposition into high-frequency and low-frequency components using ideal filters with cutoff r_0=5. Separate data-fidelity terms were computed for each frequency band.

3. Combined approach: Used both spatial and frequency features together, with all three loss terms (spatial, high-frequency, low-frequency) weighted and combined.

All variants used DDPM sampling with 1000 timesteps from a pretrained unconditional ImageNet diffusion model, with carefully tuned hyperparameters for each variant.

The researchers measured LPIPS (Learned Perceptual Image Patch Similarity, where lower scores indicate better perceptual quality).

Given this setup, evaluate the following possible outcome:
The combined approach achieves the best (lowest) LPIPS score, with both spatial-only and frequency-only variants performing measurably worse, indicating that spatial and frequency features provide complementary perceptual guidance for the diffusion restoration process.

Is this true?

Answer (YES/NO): NO